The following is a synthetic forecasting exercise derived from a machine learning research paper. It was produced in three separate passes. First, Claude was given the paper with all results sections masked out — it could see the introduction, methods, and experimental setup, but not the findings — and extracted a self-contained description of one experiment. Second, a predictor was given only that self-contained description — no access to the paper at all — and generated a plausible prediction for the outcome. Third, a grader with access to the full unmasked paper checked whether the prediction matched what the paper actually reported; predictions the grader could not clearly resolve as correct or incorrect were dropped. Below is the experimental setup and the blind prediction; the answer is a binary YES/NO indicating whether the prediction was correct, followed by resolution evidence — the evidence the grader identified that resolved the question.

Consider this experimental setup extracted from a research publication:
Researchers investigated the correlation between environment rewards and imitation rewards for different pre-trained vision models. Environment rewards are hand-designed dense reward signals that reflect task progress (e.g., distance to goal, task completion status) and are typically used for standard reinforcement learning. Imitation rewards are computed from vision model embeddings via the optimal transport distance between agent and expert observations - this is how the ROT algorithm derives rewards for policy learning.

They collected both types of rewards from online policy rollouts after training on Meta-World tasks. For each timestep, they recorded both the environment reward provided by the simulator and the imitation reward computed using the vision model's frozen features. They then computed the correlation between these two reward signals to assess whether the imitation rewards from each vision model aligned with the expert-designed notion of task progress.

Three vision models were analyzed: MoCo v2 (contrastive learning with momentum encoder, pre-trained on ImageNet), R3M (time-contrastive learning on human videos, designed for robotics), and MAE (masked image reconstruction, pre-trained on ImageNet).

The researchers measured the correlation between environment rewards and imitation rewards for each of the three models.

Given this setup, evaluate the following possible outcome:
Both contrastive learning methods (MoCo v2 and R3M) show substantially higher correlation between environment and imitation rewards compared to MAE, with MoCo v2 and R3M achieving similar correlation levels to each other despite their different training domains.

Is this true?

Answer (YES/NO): NO